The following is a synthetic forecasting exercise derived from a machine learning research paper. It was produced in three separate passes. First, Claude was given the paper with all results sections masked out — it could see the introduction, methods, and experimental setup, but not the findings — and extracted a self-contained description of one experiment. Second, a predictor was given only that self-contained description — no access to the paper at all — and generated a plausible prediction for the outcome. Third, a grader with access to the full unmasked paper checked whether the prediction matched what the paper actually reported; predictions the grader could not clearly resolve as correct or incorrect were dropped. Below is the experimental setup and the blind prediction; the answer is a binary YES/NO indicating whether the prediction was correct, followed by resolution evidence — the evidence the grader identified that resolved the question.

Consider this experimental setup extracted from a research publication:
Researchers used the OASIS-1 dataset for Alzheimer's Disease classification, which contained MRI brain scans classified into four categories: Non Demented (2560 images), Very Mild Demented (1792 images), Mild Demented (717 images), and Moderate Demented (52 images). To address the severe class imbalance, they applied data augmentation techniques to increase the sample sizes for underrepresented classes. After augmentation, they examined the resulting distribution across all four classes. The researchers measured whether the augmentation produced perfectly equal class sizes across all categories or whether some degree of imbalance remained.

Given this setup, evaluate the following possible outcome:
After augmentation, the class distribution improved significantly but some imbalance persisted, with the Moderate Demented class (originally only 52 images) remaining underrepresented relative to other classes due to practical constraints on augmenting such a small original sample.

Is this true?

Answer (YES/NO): YES